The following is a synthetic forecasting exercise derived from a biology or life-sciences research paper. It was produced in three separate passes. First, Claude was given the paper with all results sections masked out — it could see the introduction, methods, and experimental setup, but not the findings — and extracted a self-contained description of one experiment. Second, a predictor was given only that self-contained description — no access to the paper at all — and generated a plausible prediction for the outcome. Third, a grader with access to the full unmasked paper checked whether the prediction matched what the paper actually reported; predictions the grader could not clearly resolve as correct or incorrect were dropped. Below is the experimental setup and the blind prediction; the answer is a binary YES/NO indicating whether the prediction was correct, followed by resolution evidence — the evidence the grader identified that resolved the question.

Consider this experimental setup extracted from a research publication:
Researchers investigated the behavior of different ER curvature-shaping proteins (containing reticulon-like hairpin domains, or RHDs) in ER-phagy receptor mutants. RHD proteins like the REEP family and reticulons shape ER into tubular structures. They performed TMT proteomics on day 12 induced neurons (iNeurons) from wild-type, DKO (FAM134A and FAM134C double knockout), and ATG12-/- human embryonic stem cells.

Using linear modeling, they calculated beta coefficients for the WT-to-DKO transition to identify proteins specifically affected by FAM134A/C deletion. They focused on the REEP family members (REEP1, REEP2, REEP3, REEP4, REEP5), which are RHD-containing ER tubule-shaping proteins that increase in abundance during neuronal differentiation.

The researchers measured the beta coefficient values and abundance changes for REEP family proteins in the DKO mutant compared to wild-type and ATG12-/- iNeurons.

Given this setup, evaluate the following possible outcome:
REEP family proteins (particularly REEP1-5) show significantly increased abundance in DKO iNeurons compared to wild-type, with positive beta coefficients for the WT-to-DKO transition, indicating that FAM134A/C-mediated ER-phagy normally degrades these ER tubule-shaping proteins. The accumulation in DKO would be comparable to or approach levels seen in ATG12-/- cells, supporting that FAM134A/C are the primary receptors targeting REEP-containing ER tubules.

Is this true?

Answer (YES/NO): NO